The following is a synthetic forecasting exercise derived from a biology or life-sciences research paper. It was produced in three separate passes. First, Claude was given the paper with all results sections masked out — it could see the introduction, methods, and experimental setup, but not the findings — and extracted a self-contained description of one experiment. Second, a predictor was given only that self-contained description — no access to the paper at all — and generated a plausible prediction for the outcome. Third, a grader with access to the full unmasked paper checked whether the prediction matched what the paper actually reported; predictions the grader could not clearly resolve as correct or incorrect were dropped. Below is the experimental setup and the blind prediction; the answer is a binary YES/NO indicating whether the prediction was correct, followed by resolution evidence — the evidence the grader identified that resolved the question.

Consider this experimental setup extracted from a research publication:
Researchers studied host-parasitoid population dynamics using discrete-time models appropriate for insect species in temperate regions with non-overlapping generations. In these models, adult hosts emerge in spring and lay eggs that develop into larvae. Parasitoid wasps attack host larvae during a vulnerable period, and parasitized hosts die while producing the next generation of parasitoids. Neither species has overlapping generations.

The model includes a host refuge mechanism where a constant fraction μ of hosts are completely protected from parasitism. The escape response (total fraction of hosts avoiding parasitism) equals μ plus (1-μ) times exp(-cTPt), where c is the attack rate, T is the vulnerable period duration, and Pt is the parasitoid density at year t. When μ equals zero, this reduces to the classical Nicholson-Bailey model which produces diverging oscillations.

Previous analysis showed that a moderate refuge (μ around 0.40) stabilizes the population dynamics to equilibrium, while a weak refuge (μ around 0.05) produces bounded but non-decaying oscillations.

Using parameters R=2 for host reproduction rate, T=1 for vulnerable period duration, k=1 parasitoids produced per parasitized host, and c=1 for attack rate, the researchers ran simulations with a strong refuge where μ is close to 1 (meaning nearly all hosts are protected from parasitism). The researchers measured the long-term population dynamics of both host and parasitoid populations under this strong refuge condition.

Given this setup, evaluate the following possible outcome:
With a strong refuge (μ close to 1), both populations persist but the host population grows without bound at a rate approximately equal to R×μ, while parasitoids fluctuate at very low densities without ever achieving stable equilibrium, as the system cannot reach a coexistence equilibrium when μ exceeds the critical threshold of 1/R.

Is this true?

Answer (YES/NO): NO